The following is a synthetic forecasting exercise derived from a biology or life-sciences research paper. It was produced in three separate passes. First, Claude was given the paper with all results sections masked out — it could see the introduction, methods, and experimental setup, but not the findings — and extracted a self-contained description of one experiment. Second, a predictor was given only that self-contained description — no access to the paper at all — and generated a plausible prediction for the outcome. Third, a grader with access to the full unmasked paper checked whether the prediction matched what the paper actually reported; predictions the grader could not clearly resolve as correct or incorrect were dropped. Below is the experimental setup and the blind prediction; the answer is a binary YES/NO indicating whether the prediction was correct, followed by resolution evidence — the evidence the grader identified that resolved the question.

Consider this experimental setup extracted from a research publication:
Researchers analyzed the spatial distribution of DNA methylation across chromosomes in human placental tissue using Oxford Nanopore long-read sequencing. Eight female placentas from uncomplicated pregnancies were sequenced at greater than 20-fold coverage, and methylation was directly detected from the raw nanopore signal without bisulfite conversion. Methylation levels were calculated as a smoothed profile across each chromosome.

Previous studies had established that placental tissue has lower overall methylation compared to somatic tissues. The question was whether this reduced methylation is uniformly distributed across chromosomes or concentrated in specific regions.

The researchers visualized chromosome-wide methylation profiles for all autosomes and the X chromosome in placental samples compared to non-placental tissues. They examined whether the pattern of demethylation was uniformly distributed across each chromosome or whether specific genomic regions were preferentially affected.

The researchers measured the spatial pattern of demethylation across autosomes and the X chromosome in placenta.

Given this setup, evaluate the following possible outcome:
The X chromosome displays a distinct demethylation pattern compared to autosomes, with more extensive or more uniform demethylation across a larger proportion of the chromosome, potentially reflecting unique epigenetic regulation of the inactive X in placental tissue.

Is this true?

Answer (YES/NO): YES